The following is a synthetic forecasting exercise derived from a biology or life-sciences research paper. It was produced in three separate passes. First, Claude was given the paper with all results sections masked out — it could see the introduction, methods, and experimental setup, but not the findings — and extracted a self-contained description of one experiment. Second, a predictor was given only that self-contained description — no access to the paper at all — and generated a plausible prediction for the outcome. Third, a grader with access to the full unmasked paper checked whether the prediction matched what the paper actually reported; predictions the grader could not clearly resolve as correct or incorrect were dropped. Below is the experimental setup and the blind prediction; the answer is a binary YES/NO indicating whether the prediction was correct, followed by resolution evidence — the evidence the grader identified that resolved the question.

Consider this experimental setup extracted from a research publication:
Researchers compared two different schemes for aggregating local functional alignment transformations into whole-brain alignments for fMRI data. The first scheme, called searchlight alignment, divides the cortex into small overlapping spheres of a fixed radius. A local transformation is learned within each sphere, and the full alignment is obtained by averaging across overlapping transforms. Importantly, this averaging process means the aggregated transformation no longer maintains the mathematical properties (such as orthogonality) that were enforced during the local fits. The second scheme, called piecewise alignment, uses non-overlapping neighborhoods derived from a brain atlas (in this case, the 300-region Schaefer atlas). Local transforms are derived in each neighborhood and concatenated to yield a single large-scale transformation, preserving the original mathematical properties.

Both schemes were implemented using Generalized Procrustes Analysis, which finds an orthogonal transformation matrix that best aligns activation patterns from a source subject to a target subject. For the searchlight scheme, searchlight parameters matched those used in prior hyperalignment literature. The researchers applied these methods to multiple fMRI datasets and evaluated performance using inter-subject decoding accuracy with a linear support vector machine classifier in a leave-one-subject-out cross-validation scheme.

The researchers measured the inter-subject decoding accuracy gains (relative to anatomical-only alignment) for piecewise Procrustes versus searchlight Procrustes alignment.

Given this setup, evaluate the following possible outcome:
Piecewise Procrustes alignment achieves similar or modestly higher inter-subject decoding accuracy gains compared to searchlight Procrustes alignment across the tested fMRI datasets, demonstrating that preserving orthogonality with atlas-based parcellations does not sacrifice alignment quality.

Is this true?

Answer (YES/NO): NO